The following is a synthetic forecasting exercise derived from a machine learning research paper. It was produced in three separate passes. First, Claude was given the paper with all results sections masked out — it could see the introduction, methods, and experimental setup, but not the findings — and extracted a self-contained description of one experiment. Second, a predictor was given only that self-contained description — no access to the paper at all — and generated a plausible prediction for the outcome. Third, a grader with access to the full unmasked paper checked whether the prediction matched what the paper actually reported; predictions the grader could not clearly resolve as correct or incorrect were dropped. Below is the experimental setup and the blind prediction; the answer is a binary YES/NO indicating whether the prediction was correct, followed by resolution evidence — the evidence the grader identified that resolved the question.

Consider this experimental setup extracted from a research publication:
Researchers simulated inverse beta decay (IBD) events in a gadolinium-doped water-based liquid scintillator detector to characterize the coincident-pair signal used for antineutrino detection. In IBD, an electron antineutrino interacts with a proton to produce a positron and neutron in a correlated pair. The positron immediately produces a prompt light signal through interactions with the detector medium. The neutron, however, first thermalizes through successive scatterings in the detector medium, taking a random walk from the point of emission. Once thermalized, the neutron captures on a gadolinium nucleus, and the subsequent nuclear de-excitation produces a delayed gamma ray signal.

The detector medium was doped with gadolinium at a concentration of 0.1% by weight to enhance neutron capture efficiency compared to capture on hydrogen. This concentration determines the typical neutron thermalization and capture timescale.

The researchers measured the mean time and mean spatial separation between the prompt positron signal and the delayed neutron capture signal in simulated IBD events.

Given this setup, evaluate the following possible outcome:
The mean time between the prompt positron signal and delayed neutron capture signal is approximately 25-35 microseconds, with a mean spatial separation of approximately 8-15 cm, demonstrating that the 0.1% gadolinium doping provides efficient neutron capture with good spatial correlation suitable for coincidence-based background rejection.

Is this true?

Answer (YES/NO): NO